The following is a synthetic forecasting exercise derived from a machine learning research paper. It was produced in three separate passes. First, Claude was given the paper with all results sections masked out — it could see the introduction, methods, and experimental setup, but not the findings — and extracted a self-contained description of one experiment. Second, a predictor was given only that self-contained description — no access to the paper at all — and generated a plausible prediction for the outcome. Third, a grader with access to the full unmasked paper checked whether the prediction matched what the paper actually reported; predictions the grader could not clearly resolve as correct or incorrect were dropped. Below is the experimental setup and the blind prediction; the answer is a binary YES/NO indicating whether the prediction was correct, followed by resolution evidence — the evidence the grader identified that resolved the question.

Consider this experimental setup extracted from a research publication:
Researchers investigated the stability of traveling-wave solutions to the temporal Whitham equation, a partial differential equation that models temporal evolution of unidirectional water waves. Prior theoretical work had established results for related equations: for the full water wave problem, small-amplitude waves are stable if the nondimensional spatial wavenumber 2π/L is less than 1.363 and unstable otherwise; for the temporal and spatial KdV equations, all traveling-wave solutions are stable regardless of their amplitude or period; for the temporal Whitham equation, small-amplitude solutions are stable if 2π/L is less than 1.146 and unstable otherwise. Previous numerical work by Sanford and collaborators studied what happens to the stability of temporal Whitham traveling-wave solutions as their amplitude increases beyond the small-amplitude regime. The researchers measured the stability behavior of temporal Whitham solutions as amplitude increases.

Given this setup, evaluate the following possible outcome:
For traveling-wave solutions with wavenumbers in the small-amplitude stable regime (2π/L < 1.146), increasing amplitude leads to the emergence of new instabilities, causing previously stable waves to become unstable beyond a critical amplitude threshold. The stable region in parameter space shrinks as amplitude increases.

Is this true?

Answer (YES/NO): YES